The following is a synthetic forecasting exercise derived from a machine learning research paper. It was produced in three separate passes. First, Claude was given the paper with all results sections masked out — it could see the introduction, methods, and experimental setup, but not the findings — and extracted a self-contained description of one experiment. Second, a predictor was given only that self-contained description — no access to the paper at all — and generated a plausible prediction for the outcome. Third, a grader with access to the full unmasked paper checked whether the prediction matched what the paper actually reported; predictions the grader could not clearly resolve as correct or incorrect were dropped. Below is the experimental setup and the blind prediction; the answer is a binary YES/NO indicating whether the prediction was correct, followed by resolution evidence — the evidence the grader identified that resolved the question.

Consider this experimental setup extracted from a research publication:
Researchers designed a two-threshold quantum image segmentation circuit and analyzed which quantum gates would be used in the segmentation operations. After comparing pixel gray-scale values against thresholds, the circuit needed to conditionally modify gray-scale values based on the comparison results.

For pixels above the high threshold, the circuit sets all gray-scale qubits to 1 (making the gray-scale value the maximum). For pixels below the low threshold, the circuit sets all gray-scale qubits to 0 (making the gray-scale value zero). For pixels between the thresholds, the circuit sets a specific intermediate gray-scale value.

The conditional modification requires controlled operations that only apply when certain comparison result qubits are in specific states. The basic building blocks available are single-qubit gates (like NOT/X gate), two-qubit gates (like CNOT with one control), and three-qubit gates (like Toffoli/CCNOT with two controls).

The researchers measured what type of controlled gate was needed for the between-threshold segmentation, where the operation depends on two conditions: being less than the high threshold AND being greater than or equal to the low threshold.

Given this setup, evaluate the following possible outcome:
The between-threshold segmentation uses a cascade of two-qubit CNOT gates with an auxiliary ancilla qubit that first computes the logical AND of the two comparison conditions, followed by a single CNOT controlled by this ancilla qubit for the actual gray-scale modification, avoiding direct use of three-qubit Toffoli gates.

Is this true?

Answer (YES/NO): NO